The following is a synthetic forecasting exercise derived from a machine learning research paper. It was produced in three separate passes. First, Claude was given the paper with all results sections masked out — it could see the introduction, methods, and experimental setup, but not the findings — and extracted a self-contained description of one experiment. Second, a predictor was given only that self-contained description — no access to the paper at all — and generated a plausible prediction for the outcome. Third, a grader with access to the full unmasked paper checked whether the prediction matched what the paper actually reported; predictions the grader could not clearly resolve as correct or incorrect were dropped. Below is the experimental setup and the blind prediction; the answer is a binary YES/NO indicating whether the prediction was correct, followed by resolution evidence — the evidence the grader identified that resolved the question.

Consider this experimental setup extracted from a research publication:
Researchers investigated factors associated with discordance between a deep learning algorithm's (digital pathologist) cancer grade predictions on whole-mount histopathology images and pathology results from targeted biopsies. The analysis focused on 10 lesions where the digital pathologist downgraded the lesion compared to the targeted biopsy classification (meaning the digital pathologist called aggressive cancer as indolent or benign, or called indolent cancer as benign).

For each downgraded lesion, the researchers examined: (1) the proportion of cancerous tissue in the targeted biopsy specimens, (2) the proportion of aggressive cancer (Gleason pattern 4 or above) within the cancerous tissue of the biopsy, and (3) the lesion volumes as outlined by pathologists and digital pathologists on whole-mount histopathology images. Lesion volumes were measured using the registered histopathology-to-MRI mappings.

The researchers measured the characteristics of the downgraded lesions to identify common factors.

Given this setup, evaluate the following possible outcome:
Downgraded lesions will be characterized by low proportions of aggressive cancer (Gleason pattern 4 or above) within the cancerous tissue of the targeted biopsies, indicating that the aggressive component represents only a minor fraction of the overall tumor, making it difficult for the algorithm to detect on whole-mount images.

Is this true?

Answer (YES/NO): YES